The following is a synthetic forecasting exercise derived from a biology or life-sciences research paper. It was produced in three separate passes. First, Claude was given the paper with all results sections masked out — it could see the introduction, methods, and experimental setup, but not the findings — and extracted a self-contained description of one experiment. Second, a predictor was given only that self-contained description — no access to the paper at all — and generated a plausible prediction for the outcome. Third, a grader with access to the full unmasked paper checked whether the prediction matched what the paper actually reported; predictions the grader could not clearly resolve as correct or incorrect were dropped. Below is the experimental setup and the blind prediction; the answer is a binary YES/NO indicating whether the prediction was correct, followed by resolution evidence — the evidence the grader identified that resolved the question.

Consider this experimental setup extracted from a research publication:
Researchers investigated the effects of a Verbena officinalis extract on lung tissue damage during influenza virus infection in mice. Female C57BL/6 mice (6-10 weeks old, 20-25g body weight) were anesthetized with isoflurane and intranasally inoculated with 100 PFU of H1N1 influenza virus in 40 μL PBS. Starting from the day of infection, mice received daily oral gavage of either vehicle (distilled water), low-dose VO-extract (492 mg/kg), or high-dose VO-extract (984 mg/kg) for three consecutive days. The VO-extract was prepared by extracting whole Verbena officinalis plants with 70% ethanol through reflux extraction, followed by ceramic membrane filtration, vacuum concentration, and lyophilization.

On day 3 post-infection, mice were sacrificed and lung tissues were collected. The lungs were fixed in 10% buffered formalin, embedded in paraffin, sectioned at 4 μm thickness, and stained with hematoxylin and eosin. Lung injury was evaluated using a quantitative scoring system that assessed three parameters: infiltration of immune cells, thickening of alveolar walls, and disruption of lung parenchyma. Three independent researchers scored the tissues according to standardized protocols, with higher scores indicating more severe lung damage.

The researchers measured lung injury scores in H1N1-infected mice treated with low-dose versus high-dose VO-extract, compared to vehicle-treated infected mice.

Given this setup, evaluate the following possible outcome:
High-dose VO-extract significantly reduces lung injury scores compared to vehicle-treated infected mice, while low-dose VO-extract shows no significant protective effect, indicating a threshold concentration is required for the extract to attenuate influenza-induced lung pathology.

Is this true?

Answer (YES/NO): NO